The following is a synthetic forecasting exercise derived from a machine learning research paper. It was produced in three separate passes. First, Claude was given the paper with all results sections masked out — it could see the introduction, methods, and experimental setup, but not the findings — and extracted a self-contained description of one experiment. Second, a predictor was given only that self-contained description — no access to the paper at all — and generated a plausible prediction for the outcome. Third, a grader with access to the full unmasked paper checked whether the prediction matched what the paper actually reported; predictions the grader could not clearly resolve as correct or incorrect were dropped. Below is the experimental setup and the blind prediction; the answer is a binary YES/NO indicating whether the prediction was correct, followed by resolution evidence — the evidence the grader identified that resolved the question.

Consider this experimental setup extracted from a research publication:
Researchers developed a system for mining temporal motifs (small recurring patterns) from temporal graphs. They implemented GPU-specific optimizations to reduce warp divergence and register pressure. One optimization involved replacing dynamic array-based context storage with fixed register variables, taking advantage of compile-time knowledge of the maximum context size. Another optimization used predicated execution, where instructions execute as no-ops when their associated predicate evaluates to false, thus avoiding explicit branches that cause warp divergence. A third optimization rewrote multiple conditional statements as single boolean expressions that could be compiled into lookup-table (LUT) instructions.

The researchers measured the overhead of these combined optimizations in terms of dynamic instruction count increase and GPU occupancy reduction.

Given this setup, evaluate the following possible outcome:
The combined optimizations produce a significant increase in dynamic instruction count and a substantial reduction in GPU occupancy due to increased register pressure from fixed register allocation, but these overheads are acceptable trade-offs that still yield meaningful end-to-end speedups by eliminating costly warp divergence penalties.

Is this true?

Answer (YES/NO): NO